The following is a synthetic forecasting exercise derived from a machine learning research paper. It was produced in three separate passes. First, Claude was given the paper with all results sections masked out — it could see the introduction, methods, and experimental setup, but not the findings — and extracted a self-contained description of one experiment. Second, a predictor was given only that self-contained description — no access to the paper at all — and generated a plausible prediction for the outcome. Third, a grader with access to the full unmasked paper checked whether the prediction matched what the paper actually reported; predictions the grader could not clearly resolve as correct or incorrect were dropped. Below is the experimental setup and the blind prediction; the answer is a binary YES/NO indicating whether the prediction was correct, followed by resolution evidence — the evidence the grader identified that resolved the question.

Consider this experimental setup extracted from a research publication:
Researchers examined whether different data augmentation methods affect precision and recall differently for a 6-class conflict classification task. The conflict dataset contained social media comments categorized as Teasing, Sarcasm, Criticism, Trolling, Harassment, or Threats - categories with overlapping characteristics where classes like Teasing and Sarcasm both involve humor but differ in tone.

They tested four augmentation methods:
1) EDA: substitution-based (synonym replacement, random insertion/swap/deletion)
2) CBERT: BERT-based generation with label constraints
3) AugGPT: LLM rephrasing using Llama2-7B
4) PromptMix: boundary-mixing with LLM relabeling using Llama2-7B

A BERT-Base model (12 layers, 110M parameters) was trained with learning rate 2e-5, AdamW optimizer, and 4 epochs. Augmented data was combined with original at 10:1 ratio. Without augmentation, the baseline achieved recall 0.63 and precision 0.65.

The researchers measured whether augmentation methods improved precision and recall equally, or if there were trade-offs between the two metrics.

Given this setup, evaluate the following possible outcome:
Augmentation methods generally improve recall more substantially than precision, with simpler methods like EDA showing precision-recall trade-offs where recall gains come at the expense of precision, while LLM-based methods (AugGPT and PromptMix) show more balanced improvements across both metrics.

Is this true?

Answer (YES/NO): NO